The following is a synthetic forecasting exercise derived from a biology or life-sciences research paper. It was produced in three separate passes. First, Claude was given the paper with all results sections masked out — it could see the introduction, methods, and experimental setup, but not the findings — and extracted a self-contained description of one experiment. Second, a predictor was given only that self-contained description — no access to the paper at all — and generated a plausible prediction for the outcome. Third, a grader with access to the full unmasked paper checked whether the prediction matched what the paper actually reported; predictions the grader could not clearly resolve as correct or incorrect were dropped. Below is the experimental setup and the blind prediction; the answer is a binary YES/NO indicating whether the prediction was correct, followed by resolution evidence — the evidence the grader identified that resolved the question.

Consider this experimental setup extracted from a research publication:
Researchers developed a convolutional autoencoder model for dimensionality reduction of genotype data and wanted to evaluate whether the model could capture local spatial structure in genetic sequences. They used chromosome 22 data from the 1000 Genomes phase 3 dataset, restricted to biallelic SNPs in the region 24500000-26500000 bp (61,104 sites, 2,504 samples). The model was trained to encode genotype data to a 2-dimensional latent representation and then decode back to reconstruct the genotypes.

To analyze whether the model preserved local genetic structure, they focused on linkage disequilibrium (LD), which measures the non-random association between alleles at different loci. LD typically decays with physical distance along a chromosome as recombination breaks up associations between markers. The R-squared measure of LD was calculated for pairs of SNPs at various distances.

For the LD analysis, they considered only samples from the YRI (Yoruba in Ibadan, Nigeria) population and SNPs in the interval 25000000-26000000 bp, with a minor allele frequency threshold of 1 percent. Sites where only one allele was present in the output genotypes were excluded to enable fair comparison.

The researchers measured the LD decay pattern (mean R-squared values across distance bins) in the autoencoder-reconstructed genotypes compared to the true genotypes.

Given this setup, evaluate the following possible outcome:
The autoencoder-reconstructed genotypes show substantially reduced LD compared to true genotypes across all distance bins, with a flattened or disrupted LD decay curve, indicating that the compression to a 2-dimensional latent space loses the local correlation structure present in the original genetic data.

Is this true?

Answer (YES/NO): NO